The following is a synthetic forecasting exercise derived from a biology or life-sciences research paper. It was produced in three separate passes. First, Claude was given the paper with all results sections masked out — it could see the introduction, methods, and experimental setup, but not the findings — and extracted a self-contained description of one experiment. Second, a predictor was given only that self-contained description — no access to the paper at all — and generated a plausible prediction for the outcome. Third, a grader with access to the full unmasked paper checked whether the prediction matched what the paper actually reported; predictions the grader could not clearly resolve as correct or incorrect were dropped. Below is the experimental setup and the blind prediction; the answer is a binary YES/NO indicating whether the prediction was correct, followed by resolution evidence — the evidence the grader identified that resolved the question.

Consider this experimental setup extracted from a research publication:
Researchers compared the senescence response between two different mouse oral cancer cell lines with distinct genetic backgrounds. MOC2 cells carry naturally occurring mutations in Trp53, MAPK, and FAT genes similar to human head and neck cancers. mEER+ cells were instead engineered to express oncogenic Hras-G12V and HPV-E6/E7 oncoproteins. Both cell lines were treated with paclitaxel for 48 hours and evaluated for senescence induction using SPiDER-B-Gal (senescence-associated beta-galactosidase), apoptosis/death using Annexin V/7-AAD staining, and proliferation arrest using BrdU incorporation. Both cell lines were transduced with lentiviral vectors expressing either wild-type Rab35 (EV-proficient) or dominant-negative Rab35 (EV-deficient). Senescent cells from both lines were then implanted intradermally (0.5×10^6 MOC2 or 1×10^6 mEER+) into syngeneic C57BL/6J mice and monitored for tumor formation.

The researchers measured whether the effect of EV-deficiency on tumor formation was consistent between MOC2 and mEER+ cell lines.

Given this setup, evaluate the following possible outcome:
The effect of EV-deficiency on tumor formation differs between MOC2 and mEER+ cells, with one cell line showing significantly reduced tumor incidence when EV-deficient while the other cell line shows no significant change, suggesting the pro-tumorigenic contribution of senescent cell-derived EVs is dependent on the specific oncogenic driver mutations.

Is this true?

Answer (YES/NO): NO